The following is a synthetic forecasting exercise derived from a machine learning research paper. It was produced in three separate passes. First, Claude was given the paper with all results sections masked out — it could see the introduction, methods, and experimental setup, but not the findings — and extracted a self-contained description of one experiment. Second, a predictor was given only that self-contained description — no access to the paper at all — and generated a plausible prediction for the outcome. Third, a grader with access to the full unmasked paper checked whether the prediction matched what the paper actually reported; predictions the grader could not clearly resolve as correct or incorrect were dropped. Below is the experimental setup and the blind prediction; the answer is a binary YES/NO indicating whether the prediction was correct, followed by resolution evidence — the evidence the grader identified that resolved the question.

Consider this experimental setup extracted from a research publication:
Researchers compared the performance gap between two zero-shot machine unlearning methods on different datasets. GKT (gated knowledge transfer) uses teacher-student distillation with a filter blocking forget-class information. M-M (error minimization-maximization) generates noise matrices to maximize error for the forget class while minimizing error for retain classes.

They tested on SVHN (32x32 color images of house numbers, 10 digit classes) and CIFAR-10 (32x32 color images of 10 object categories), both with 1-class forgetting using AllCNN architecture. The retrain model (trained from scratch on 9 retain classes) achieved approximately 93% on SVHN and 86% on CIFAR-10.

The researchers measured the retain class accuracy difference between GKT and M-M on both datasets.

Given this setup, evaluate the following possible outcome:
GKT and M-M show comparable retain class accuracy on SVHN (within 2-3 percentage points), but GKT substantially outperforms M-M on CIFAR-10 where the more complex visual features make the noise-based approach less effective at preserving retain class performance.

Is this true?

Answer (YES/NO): NO